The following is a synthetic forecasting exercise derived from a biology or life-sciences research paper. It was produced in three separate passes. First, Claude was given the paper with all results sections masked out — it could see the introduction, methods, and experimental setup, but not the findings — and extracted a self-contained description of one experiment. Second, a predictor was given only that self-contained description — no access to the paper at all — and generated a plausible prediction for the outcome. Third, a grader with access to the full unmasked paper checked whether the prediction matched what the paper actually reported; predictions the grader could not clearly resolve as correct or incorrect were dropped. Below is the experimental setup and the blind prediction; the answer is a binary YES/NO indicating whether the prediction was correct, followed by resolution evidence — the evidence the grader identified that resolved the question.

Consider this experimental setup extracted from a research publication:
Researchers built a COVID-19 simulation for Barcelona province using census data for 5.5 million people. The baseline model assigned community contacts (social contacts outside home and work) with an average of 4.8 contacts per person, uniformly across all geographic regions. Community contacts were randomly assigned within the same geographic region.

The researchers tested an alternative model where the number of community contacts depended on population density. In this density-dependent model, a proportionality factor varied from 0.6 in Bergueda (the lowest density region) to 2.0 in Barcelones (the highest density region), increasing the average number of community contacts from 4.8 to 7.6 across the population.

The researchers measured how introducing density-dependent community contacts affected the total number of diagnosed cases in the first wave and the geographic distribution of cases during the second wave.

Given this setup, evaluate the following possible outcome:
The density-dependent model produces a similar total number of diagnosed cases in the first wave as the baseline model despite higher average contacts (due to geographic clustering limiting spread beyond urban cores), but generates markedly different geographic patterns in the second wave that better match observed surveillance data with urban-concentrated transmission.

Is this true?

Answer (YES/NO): NO